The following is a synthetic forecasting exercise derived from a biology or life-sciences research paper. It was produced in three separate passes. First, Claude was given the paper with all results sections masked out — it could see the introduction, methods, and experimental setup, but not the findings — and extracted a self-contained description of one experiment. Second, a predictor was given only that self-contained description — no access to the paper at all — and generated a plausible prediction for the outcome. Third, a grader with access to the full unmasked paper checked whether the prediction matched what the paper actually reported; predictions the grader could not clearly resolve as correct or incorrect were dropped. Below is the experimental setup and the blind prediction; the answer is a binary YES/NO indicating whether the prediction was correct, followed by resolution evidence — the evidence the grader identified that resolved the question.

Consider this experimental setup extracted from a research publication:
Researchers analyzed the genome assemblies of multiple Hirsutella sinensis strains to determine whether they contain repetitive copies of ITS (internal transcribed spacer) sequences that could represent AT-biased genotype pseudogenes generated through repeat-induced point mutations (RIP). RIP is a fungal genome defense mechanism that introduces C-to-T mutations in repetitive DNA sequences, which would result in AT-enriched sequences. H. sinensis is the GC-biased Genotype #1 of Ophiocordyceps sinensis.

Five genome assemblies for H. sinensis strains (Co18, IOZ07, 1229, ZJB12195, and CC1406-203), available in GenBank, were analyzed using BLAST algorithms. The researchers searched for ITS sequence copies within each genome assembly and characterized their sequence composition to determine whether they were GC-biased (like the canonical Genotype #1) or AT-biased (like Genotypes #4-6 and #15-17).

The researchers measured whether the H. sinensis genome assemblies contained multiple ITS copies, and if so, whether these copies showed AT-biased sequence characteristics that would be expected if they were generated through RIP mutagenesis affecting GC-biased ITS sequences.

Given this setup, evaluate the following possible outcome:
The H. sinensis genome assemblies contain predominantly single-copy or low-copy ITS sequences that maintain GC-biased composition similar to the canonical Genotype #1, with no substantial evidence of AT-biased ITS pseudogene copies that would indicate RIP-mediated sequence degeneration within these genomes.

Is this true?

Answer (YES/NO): NO